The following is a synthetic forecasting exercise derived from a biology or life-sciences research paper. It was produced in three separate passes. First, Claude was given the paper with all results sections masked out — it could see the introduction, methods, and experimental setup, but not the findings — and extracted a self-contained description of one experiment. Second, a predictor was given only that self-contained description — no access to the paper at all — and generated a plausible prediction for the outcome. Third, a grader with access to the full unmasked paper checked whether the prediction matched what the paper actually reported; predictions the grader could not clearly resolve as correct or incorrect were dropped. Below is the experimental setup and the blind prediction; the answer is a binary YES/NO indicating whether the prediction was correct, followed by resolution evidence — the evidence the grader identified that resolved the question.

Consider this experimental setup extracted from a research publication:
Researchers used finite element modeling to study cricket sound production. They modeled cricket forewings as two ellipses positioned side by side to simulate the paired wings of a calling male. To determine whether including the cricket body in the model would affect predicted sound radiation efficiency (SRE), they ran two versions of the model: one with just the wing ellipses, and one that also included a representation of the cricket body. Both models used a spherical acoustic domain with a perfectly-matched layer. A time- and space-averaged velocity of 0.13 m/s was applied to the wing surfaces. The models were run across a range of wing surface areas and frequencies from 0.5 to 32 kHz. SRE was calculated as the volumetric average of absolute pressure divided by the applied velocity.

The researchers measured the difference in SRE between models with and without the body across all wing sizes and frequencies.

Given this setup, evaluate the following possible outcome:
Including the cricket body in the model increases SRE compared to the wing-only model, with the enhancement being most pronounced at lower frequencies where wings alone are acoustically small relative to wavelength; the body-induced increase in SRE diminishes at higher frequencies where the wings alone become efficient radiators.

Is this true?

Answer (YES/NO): NO